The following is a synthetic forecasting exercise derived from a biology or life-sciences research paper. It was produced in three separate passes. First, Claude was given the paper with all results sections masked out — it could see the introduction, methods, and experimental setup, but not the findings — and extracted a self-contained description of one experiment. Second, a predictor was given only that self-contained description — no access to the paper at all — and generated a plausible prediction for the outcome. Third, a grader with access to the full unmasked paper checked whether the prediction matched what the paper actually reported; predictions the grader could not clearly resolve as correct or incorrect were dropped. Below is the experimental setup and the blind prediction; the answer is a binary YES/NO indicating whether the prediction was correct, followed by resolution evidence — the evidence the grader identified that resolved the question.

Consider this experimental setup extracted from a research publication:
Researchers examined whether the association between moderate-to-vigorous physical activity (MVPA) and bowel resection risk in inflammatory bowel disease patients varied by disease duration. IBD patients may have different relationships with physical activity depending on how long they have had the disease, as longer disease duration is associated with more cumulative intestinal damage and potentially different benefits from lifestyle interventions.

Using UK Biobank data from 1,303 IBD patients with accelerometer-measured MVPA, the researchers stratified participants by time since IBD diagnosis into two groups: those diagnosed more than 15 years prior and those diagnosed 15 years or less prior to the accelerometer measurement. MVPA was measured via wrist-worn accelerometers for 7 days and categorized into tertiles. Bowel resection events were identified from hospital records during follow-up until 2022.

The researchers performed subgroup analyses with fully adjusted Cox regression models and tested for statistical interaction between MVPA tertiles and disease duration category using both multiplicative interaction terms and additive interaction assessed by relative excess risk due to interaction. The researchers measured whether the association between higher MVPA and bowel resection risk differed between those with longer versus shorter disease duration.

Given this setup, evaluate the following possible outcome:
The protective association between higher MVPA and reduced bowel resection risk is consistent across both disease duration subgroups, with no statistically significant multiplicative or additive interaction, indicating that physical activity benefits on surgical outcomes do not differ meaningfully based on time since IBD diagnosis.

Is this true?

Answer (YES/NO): NO